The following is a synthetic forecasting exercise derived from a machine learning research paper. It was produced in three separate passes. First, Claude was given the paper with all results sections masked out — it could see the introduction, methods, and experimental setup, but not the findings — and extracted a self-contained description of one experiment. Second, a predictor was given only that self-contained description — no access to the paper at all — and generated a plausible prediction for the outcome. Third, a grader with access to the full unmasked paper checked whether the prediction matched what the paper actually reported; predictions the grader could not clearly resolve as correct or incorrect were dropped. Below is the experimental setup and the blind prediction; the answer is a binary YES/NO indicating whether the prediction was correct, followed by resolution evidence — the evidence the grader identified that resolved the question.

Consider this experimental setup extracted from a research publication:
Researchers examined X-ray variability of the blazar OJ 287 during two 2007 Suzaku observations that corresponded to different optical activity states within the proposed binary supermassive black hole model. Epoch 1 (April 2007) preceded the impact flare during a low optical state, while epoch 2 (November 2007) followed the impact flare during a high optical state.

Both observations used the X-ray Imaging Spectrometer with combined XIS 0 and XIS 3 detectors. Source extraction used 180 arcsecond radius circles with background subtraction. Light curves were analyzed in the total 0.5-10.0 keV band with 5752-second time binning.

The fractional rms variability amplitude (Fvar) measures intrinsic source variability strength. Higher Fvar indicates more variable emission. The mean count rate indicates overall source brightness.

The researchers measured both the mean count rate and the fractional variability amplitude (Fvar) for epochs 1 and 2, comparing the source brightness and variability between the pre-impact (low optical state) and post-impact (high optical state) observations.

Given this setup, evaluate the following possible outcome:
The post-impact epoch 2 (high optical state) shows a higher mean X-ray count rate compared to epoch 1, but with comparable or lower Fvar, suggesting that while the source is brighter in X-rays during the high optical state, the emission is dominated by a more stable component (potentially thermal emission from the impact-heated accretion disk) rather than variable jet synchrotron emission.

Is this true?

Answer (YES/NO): NO